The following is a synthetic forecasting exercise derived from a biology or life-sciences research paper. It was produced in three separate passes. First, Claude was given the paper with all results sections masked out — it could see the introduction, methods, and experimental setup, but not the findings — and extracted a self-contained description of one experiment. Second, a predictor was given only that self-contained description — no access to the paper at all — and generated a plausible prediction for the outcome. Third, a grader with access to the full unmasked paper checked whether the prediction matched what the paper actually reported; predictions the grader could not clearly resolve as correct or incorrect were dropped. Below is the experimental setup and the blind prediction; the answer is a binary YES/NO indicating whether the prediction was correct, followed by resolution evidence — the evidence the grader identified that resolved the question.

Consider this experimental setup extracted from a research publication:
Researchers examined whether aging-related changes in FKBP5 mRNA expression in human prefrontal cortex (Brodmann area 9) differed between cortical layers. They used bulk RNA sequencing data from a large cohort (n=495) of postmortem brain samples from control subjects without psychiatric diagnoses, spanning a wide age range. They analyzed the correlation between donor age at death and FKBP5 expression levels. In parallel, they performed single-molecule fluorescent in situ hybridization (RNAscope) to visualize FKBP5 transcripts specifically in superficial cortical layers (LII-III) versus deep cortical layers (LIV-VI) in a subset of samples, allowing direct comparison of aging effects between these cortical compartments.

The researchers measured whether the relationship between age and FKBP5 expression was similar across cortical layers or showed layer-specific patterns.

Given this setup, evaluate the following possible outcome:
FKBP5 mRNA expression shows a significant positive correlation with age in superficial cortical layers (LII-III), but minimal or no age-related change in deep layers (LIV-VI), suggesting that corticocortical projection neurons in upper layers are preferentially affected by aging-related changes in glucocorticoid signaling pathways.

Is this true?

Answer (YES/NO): YES